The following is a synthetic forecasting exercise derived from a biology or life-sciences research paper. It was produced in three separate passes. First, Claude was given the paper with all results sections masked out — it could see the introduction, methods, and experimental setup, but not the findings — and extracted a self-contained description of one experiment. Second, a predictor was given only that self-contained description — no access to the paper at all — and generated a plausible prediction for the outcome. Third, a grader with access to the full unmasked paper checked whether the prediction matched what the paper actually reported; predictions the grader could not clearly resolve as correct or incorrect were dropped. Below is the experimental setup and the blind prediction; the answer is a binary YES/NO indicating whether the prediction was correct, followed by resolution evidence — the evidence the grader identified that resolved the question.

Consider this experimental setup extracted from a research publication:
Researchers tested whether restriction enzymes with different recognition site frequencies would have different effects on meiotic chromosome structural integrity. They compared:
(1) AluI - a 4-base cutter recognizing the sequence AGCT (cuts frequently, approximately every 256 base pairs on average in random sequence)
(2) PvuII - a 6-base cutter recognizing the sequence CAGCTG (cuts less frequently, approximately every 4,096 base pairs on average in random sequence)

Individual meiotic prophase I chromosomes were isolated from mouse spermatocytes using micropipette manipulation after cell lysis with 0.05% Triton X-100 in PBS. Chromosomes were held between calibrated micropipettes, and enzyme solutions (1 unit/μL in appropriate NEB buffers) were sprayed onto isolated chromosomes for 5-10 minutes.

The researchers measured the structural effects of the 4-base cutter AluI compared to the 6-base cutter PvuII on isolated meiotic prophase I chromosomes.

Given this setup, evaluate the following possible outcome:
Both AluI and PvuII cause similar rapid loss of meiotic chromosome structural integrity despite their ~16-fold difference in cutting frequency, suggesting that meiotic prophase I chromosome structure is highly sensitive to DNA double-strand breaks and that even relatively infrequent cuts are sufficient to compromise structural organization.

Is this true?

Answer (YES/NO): NO